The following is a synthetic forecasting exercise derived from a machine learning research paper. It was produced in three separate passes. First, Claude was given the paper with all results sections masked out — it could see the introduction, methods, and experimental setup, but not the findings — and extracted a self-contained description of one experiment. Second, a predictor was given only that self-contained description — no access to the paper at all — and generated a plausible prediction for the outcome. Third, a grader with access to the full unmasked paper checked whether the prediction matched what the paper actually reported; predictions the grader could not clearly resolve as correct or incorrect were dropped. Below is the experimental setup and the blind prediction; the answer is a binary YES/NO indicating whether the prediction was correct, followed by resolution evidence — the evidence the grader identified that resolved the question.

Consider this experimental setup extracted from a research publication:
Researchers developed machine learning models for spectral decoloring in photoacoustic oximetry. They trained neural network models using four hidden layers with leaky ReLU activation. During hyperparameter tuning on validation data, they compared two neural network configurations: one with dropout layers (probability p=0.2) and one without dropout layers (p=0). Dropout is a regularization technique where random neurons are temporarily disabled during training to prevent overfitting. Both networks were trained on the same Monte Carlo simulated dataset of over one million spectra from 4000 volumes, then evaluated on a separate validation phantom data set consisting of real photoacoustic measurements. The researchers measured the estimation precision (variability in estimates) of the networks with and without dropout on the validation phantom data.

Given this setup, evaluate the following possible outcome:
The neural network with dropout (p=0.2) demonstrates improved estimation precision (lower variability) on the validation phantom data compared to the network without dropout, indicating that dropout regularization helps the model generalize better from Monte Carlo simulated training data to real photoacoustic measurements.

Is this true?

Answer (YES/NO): NO